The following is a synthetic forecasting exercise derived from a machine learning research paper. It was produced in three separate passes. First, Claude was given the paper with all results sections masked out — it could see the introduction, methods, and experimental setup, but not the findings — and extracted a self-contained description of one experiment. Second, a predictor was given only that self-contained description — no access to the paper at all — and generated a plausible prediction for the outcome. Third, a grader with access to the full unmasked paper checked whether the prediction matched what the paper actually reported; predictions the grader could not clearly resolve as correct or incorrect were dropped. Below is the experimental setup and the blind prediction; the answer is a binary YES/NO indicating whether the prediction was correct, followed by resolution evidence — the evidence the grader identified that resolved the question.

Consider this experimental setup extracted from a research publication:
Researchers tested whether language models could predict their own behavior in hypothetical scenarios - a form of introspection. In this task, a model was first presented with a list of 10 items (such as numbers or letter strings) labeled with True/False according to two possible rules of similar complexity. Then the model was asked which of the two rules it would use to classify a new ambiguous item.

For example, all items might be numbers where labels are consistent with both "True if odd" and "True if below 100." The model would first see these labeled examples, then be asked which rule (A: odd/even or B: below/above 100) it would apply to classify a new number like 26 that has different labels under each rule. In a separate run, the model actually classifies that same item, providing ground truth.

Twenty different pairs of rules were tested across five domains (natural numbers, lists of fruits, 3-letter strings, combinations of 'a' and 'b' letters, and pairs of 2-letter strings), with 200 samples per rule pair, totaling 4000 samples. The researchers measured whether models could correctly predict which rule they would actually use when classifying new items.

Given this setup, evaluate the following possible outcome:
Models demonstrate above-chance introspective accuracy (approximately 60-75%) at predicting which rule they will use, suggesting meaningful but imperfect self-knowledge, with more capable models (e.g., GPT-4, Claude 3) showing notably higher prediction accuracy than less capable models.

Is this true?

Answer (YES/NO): NO